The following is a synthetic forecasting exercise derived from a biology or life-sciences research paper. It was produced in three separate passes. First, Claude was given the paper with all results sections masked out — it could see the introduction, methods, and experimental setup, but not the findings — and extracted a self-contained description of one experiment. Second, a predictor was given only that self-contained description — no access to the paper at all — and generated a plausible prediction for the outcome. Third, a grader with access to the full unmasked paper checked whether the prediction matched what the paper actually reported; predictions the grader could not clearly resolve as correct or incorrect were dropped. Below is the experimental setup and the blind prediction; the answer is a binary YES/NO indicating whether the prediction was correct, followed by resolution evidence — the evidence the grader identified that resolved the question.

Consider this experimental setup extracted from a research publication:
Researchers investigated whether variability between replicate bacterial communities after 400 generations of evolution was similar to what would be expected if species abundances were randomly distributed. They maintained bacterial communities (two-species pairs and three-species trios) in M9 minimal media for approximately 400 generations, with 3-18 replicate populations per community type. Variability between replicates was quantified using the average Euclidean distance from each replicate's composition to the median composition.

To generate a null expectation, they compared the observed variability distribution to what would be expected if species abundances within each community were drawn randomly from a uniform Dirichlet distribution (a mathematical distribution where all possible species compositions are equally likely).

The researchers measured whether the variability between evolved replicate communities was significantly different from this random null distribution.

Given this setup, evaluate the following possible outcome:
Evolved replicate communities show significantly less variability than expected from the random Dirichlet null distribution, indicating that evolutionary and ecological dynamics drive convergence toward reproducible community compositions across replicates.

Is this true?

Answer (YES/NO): YES